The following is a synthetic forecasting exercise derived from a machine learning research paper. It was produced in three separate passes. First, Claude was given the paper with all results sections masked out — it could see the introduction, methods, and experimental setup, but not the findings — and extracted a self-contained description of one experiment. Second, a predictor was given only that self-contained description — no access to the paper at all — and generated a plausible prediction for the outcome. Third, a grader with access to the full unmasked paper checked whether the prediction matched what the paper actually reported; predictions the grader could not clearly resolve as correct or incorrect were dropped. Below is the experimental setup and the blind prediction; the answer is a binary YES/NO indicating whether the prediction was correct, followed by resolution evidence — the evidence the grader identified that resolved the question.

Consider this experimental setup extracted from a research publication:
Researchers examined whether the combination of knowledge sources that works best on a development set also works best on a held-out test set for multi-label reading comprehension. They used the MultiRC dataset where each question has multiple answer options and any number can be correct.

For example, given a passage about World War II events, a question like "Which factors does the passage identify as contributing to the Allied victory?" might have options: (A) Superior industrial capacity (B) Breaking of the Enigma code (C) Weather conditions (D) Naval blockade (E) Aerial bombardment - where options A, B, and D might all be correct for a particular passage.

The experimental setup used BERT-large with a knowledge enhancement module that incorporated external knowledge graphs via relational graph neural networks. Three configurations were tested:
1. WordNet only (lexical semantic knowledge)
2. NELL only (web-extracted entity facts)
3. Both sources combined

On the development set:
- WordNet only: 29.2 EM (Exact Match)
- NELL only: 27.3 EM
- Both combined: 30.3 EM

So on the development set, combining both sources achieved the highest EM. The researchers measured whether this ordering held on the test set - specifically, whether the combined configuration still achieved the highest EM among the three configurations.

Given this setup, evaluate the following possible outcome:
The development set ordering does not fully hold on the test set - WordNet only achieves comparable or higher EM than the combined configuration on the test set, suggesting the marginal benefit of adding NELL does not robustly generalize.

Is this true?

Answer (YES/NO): NO